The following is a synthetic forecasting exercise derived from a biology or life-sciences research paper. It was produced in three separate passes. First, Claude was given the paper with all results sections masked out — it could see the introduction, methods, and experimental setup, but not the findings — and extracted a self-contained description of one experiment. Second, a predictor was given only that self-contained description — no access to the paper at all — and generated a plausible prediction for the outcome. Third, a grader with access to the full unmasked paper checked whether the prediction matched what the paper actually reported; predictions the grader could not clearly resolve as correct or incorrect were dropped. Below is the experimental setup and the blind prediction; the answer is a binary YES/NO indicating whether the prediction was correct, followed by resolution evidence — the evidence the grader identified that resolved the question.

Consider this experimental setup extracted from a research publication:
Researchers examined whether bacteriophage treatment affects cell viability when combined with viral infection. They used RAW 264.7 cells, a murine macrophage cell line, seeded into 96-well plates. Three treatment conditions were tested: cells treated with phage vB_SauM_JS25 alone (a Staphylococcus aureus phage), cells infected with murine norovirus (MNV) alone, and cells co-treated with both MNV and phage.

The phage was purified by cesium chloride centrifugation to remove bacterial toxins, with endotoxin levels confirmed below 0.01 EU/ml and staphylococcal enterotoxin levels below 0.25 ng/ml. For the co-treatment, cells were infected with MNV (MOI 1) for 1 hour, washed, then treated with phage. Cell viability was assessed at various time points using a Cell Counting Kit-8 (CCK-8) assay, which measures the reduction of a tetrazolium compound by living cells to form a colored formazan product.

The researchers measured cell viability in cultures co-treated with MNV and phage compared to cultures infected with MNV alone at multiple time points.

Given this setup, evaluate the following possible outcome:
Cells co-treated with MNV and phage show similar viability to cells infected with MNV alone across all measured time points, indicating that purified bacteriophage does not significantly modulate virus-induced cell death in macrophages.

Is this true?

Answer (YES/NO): YES